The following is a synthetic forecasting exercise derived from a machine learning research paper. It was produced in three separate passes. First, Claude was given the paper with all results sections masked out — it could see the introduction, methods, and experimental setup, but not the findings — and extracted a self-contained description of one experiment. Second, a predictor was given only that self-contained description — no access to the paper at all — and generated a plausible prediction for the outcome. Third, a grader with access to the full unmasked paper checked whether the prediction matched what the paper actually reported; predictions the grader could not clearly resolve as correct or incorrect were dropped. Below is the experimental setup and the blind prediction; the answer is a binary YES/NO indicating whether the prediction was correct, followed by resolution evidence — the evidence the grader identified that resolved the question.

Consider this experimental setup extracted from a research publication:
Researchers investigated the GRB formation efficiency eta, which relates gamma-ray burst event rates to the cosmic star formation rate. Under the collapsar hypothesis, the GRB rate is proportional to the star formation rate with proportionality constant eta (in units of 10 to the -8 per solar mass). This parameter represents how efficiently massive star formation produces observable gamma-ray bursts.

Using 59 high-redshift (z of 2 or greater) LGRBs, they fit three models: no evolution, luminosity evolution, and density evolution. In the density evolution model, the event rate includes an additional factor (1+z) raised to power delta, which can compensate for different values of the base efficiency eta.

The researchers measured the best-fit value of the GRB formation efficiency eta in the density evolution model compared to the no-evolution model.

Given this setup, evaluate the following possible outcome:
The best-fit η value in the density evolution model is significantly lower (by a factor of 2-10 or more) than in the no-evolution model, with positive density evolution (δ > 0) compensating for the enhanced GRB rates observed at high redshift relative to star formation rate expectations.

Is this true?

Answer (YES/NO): YES